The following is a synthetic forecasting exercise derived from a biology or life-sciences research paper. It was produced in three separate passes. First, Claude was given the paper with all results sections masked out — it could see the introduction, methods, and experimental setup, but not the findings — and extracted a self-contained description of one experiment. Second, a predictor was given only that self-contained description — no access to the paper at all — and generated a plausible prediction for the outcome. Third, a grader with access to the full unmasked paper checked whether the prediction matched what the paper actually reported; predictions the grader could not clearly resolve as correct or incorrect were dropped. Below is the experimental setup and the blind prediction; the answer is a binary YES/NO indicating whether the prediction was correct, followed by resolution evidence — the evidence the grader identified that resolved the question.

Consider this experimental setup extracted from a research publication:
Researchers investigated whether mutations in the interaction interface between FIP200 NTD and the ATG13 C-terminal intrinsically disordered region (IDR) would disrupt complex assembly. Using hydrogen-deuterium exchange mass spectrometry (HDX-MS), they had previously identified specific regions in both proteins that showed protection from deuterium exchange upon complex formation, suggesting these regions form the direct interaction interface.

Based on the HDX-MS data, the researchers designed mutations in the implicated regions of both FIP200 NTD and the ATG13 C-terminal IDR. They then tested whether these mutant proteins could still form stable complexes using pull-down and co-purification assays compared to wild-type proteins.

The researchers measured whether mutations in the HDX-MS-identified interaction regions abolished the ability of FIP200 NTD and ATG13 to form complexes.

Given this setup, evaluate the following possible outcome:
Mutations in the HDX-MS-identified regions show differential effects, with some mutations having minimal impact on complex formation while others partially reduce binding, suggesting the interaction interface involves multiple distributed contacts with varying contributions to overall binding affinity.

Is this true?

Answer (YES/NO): YES